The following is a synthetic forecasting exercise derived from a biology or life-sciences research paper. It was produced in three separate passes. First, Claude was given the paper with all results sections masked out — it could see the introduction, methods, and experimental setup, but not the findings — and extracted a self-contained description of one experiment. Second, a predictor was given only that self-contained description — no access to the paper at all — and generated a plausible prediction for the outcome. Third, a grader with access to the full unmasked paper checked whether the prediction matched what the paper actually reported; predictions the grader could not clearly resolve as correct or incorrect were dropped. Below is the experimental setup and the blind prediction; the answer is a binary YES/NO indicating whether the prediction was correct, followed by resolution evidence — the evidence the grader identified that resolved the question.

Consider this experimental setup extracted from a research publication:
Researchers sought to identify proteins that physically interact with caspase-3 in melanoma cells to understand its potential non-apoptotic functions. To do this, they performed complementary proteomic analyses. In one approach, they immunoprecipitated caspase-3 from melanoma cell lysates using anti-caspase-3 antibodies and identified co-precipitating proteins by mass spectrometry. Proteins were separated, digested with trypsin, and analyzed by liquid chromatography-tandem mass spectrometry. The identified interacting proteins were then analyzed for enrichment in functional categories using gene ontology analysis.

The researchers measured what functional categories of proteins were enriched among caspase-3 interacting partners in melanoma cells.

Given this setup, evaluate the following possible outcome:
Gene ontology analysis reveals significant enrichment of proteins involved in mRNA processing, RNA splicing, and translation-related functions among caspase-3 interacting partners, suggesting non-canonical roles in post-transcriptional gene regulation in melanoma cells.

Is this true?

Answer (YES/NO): NO